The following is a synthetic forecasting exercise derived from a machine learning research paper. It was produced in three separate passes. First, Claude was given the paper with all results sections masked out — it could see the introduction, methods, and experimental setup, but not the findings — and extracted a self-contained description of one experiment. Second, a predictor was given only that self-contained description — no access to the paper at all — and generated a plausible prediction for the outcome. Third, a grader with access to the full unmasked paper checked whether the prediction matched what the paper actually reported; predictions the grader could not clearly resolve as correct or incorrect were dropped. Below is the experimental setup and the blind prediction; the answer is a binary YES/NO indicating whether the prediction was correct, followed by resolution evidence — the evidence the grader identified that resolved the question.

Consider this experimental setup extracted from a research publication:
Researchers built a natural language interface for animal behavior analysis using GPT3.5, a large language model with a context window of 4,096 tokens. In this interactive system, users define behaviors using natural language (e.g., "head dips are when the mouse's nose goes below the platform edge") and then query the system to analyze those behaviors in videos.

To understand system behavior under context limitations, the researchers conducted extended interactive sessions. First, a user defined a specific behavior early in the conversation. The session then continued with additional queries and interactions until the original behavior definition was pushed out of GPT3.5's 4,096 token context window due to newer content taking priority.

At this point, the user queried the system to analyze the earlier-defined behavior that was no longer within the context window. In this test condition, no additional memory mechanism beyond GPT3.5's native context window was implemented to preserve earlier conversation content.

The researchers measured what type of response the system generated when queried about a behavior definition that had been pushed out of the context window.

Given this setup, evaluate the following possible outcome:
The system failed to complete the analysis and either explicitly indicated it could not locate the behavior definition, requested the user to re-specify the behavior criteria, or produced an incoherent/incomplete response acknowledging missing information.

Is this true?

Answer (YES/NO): NO